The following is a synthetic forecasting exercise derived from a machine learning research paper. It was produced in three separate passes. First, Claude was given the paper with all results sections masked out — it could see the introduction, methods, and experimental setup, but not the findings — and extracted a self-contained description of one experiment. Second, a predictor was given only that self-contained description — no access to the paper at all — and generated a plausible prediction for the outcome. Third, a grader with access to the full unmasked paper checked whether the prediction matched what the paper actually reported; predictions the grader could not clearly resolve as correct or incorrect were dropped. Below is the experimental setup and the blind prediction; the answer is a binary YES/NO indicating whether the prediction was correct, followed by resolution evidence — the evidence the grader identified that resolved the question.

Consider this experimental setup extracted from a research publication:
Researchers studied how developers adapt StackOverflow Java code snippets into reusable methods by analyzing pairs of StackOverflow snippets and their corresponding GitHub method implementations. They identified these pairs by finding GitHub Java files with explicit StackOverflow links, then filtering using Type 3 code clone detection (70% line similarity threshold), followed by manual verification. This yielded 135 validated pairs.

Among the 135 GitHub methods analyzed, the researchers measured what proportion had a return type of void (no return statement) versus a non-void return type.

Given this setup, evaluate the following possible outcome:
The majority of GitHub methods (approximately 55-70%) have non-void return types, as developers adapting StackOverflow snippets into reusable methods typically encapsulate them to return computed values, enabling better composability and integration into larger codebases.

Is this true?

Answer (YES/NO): NO